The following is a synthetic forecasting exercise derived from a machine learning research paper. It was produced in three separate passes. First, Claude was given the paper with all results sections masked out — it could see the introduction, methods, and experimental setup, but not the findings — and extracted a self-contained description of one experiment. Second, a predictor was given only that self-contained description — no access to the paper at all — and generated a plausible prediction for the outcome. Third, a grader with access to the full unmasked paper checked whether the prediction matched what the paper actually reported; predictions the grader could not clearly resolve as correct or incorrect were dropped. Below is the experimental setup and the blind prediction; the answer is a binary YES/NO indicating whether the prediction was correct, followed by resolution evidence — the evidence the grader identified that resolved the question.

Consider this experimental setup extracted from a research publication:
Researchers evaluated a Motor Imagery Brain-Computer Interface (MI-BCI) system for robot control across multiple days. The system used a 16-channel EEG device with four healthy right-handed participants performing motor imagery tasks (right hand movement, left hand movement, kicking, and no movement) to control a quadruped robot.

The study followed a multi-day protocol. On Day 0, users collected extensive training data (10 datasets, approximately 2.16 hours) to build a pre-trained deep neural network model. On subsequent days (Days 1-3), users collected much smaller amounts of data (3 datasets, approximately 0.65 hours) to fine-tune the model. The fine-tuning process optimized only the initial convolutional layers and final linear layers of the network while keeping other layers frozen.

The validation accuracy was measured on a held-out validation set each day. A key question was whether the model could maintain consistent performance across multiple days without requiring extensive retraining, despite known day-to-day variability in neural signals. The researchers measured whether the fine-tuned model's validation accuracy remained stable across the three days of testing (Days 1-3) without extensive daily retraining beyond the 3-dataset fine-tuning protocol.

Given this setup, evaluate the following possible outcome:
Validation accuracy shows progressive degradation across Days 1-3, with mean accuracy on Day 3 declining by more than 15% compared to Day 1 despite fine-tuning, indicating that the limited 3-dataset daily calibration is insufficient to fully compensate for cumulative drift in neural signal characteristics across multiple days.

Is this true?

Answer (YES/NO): NO